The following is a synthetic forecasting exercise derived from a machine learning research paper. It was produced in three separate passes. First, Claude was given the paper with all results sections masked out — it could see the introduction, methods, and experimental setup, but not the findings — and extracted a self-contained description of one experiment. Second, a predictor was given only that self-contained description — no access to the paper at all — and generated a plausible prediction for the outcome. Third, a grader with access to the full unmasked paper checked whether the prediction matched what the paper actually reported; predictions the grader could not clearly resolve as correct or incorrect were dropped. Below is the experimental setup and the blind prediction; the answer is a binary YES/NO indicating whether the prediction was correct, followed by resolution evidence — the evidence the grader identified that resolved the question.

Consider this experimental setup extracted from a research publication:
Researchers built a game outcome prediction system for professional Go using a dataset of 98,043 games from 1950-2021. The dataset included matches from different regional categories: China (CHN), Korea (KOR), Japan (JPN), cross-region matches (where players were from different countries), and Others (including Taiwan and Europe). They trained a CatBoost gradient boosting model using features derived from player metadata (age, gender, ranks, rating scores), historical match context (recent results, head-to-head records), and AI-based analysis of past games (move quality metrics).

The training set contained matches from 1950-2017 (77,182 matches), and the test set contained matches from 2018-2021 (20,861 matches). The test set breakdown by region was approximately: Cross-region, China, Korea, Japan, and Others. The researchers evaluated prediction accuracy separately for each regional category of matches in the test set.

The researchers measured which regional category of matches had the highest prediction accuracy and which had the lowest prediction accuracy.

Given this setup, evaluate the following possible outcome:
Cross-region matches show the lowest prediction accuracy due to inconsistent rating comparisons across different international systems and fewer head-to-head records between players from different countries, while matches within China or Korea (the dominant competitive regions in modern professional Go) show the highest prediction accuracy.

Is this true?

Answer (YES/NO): NO